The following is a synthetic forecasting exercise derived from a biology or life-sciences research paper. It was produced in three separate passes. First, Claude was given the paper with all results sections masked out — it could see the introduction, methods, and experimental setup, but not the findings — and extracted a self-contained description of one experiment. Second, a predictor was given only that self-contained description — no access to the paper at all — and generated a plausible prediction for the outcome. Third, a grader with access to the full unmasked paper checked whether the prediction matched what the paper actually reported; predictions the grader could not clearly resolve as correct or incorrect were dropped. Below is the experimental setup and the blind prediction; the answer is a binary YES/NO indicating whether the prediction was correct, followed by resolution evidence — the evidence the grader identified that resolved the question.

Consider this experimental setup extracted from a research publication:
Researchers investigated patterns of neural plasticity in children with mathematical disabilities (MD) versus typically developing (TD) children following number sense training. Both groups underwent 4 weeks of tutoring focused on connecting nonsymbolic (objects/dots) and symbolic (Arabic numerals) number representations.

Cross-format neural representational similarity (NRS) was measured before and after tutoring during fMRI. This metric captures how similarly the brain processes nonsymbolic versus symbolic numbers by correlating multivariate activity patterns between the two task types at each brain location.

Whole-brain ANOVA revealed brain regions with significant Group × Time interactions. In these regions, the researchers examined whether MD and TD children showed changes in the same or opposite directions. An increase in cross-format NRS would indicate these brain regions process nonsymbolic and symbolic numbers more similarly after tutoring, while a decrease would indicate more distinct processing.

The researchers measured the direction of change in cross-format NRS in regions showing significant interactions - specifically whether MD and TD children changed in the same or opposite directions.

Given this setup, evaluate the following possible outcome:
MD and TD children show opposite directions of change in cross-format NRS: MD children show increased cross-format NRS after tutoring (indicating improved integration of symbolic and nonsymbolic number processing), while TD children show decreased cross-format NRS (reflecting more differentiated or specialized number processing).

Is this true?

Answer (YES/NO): YES